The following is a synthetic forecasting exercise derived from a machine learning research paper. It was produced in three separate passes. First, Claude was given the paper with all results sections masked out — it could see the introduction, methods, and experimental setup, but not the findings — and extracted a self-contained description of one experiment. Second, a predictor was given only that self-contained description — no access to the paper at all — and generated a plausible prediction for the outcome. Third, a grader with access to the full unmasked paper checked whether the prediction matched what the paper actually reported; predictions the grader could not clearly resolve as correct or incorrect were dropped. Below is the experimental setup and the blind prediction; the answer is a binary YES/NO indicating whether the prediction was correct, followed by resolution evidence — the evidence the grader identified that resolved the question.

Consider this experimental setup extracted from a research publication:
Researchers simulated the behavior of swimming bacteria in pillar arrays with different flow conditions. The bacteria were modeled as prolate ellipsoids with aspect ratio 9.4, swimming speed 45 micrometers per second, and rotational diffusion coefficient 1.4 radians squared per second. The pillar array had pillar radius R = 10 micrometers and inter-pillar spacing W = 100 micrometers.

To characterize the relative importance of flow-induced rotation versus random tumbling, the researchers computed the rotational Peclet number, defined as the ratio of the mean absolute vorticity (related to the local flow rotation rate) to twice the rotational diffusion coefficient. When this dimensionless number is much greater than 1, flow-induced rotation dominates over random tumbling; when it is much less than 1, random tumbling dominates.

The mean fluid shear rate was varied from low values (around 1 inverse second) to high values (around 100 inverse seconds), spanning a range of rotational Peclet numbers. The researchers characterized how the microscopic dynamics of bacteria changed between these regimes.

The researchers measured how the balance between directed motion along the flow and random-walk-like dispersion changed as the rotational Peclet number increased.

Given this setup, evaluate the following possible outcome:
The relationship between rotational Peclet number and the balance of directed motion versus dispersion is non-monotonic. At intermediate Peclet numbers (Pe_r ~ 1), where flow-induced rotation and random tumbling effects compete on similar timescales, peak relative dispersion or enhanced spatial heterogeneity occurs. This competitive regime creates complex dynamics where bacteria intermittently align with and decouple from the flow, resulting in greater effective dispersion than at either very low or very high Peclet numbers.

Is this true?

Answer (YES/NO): NO